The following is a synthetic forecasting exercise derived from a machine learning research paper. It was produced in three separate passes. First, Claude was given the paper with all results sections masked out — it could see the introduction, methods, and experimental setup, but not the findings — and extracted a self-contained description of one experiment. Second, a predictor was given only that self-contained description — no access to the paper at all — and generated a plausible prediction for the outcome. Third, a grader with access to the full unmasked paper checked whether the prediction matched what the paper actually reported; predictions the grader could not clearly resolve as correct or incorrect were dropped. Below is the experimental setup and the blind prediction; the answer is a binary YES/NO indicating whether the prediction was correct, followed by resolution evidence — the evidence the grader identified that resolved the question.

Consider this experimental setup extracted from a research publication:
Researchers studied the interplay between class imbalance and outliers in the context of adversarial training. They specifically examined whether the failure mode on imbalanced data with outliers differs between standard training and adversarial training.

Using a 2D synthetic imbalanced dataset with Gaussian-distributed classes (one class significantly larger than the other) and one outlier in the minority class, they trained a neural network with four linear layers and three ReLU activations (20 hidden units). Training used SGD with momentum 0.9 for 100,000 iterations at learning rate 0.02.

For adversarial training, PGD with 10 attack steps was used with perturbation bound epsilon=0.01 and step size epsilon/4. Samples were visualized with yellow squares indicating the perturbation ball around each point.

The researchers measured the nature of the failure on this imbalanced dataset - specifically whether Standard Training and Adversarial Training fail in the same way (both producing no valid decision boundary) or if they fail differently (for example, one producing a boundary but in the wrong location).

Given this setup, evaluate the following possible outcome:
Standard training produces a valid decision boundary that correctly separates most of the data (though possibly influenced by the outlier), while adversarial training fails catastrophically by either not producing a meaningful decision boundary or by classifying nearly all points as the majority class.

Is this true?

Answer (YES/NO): NO